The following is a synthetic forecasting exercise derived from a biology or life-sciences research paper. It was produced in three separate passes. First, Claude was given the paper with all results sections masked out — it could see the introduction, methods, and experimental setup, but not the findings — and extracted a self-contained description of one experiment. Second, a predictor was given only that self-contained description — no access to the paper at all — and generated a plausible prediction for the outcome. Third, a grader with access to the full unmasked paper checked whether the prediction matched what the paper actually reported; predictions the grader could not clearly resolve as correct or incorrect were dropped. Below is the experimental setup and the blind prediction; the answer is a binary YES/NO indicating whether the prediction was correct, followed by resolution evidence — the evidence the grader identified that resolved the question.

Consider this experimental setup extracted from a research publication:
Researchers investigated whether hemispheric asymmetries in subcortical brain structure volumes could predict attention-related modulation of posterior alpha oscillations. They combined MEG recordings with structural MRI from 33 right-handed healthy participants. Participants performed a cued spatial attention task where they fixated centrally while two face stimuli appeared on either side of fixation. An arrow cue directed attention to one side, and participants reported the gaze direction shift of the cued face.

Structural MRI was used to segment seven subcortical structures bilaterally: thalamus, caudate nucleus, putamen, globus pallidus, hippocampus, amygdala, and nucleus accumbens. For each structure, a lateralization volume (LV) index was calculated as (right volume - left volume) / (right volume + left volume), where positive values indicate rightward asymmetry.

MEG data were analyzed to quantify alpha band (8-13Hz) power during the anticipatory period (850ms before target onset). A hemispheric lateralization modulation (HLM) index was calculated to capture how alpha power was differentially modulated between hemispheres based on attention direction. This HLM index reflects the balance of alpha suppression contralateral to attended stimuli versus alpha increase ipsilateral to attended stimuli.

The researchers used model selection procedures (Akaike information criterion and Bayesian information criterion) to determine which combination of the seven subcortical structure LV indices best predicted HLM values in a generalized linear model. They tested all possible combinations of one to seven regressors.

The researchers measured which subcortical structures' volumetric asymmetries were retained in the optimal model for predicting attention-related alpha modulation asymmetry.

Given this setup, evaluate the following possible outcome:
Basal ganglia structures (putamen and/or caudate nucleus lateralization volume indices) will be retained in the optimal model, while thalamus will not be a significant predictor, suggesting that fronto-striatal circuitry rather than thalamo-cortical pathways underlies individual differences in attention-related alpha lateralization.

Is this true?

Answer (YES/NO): NO